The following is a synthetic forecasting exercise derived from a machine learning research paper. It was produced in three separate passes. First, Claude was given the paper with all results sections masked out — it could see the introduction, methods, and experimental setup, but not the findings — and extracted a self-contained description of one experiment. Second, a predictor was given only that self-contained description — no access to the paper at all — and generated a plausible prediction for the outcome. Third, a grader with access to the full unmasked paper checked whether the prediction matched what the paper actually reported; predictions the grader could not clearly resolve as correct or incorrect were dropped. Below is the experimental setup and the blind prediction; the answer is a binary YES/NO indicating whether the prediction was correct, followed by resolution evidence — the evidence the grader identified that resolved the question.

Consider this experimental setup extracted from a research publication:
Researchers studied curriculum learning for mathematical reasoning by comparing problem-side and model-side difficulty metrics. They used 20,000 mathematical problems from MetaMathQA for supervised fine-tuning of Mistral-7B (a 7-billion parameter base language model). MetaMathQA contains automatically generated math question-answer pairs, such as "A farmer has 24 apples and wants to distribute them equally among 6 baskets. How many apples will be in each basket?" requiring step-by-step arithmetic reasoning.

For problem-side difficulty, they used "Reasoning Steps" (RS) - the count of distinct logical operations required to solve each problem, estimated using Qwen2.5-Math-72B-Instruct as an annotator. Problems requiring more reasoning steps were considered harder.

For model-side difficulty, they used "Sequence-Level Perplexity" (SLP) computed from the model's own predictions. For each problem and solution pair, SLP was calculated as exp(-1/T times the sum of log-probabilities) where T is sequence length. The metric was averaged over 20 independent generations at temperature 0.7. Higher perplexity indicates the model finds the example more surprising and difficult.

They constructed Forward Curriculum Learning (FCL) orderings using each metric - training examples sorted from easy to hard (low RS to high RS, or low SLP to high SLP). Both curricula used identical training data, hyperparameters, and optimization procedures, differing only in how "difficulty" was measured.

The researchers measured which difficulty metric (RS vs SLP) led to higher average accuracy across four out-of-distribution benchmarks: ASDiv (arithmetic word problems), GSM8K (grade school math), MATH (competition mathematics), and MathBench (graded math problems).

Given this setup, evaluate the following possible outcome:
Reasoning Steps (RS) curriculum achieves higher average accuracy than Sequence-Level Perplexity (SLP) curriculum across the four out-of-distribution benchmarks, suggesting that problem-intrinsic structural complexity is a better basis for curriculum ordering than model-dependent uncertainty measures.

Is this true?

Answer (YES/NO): NO